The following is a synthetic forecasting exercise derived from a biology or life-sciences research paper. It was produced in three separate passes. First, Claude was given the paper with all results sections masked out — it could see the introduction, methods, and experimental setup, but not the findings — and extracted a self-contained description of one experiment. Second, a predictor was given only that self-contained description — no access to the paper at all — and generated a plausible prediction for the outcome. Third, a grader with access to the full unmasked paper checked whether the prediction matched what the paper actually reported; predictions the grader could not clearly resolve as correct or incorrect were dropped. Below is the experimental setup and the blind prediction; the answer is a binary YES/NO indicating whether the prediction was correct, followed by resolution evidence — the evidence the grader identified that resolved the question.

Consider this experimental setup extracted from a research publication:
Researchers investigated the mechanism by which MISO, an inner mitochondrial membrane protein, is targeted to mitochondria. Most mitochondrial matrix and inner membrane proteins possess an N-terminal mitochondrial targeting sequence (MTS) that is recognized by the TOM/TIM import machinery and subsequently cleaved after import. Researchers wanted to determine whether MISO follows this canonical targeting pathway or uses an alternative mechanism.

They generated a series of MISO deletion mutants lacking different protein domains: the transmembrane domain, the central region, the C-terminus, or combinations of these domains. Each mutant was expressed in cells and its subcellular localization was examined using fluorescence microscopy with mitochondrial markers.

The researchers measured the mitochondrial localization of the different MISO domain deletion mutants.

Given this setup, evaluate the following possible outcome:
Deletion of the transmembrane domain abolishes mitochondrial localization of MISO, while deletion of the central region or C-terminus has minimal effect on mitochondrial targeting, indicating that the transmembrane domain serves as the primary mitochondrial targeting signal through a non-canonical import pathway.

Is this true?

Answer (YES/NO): NO